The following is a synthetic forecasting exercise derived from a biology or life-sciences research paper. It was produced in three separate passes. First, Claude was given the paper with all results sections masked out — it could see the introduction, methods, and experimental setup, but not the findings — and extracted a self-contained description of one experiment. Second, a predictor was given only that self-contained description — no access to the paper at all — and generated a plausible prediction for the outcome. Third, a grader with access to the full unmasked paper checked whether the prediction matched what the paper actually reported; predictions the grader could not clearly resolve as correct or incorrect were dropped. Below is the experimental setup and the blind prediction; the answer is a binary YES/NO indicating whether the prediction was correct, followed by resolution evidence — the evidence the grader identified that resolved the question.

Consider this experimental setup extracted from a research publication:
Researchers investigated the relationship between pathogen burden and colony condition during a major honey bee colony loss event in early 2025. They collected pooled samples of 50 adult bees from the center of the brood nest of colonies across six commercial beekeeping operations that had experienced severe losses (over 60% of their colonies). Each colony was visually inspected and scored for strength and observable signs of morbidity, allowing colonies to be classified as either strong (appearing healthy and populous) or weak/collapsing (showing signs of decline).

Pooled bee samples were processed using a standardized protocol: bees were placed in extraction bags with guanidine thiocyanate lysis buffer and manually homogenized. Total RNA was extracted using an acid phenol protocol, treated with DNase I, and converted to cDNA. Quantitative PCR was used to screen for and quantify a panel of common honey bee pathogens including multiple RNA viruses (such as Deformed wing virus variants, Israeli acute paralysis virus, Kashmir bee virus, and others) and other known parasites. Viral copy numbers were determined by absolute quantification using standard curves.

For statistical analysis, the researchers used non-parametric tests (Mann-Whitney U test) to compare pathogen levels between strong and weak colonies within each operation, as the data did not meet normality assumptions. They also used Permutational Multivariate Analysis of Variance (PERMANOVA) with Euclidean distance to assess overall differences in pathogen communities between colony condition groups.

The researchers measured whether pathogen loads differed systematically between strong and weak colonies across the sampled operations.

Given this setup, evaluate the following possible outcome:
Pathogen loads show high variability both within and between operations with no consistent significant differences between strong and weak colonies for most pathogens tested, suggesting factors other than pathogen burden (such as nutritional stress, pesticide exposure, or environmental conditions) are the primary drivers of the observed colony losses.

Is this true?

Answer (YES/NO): NO